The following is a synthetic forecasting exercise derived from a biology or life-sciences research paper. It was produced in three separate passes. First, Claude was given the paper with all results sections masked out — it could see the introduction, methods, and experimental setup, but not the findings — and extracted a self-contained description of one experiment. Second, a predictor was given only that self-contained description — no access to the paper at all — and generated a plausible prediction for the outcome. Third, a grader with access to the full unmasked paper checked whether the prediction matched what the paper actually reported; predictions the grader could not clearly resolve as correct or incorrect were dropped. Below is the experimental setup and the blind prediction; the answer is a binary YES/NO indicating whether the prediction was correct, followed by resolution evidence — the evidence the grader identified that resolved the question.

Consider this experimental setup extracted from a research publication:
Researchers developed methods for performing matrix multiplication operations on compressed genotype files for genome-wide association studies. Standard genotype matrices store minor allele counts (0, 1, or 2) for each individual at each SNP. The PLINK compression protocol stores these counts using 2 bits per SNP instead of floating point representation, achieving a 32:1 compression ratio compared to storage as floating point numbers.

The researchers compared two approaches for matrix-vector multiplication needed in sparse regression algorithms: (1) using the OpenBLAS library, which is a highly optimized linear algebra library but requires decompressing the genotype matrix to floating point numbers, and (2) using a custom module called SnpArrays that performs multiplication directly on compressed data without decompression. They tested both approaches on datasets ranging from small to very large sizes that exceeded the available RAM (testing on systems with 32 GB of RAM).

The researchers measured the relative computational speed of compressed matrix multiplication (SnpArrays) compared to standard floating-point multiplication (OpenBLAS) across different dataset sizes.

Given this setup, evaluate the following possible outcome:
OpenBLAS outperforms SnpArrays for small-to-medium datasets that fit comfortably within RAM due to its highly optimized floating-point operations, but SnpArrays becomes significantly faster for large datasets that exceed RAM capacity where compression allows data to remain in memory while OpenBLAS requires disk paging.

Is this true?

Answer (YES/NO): YES